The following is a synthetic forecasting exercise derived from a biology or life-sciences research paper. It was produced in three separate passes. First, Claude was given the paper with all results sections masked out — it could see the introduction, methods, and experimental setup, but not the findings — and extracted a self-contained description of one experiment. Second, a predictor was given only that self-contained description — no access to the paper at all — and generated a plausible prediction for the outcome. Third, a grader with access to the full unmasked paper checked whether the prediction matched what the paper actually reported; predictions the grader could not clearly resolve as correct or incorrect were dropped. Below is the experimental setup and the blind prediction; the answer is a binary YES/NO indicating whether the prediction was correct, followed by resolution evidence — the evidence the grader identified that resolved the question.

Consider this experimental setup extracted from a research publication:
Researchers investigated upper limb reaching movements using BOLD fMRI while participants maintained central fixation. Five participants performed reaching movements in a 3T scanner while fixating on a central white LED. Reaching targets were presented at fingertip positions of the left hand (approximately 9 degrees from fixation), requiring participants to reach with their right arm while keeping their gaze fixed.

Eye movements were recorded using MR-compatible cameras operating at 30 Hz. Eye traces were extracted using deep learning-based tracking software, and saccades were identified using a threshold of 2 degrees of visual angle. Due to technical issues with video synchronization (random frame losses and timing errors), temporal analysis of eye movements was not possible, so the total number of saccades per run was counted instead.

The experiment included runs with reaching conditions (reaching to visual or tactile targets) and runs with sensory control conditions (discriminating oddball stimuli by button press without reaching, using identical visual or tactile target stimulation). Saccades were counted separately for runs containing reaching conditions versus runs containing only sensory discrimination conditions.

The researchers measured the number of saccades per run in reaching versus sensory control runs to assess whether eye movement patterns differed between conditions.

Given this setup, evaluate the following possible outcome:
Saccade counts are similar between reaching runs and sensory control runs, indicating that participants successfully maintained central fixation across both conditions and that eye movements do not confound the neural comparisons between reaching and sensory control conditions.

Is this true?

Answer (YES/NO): NO